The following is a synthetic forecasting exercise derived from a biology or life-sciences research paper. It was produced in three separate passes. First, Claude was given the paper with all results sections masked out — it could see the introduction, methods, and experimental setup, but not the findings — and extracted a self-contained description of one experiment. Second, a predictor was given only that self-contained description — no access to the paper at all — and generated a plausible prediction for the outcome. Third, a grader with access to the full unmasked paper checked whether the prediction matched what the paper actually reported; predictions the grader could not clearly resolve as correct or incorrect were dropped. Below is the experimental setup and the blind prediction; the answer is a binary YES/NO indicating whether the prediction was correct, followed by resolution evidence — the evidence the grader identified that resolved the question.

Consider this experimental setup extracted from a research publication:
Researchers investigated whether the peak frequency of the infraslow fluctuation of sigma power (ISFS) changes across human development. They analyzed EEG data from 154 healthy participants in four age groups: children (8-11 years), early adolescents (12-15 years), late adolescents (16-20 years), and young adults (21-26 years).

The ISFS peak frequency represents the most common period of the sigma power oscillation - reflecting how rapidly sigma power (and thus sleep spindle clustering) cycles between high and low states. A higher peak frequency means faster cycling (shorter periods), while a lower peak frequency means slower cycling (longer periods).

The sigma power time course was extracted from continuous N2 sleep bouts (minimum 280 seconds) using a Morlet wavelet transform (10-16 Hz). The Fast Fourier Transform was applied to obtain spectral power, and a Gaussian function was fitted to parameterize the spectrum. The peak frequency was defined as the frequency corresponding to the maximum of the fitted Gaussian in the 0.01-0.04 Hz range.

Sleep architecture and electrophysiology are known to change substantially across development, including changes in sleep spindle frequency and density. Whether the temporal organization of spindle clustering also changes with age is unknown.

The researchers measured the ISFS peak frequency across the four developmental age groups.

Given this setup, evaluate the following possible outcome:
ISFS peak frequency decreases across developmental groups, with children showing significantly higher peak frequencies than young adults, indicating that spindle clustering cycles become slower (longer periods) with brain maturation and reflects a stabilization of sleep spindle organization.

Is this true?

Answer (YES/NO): NO